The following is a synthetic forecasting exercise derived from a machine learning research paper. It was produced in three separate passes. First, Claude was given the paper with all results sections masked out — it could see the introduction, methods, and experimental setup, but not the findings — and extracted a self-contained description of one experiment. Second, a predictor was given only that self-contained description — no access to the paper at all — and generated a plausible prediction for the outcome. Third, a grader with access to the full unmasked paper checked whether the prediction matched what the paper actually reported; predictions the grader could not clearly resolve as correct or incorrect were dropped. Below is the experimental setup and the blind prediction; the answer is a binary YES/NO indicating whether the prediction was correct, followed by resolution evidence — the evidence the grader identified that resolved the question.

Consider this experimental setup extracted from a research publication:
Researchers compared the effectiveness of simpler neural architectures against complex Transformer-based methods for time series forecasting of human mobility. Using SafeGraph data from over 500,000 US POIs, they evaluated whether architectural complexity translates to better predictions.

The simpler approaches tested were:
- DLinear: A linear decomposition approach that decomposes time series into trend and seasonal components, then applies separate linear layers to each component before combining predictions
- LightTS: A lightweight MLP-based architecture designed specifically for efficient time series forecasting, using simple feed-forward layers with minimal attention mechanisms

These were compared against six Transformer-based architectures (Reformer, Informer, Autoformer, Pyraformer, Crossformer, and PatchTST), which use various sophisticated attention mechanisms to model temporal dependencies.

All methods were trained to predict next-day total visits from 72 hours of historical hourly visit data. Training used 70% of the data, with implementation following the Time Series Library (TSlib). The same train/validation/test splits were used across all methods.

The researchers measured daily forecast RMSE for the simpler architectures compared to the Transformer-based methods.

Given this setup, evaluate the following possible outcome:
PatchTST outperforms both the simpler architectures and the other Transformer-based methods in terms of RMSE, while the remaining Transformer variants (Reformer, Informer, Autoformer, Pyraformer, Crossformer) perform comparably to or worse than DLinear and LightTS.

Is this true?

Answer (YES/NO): NO